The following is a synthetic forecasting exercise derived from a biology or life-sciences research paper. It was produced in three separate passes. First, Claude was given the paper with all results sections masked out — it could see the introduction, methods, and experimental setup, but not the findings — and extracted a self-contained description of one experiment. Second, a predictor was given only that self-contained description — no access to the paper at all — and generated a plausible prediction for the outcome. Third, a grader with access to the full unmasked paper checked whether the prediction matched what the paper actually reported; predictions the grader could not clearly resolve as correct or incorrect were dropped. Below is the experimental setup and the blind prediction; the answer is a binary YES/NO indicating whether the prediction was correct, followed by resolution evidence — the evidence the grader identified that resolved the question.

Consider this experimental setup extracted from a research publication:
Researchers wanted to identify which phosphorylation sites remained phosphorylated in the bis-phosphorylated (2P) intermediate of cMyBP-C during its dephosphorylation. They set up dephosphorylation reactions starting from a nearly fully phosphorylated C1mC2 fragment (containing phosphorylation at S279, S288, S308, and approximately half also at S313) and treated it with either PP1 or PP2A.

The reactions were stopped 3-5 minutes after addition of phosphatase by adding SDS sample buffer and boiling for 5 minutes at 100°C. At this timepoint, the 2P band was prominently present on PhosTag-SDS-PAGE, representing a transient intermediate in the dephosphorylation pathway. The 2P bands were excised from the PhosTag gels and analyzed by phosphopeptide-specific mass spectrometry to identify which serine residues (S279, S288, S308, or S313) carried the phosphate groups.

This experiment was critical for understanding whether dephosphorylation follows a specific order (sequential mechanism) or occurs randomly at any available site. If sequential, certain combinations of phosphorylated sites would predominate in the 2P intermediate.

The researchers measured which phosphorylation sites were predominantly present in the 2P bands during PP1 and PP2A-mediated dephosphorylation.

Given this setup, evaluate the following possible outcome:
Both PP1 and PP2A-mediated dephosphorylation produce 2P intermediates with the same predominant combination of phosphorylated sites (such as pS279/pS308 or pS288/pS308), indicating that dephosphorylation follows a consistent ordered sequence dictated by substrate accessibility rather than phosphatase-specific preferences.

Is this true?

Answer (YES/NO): YES